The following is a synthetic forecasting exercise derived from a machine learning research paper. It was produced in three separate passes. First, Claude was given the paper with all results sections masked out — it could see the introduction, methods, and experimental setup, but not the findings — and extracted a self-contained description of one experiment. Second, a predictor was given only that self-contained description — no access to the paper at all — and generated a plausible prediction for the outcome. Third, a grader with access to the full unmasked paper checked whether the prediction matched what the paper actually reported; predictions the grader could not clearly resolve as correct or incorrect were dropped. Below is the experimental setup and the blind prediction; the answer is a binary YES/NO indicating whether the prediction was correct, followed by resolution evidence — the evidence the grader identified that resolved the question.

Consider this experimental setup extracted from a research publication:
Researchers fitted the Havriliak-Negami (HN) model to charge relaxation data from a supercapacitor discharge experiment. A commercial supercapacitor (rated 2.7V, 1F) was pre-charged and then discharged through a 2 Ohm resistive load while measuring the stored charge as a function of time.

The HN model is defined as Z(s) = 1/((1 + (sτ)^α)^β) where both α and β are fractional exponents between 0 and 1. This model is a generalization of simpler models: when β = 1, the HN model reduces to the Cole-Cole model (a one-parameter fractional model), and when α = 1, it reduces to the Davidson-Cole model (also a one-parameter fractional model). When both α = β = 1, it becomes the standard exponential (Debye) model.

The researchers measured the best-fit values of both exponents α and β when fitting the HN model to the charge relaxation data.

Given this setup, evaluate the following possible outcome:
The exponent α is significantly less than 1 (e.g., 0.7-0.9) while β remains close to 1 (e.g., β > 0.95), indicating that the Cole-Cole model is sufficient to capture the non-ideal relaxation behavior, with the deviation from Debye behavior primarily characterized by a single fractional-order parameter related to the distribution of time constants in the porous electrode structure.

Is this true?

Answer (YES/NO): YES